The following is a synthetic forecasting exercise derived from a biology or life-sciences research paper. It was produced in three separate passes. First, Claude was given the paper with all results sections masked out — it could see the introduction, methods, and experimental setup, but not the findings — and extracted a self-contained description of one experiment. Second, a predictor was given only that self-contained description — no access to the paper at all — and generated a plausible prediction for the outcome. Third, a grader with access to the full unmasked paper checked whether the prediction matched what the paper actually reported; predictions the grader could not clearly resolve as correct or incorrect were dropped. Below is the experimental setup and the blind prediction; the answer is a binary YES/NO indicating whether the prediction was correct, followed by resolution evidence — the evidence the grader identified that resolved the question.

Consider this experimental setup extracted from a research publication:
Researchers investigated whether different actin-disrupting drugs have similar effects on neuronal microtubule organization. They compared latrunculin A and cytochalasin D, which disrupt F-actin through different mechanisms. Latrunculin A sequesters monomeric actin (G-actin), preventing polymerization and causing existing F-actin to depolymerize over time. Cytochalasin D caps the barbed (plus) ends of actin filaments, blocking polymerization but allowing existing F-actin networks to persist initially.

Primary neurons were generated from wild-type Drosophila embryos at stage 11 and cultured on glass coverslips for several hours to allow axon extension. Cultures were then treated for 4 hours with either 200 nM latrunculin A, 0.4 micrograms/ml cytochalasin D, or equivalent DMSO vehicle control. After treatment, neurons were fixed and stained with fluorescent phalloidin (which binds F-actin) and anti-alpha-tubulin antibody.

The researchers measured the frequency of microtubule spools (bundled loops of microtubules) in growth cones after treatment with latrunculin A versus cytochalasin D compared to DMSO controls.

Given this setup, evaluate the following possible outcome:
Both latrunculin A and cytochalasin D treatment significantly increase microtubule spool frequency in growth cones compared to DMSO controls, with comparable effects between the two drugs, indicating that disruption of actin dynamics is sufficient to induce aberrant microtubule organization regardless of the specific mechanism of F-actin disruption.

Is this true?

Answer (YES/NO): NO